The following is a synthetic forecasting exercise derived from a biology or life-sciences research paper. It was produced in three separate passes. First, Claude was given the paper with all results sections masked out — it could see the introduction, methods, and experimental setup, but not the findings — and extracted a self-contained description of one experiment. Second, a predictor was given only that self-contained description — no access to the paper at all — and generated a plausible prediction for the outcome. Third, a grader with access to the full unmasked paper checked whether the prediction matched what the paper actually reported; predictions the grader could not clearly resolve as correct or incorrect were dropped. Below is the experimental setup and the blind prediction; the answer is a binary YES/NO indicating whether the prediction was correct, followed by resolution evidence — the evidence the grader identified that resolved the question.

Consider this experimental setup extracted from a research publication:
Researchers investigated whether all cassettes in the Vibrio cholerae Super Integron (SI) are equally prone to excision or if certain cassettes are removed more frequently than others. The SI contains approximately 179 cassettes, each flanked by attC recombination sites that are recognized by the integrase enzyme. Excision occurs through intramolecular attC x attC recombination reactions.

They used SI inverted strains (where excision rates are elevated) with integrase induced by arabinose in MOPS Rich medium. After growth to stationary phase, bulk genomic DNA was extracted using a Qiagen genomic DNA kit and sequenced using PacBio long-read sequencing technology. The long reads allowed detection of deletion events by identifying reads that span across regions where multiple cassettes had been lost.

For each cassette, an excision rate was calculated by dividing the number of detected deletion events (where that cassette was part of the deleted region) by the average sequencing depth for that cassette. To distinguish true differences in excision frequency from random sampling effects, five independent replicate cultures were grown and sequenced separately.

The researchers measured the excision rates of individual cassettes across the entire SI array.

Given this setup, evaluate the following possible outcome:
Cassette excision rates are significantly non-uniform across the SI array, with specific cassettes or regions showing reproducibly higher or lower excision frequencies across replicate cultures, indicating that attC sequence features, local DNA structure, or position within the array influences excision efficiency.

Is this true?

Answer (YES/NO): YES